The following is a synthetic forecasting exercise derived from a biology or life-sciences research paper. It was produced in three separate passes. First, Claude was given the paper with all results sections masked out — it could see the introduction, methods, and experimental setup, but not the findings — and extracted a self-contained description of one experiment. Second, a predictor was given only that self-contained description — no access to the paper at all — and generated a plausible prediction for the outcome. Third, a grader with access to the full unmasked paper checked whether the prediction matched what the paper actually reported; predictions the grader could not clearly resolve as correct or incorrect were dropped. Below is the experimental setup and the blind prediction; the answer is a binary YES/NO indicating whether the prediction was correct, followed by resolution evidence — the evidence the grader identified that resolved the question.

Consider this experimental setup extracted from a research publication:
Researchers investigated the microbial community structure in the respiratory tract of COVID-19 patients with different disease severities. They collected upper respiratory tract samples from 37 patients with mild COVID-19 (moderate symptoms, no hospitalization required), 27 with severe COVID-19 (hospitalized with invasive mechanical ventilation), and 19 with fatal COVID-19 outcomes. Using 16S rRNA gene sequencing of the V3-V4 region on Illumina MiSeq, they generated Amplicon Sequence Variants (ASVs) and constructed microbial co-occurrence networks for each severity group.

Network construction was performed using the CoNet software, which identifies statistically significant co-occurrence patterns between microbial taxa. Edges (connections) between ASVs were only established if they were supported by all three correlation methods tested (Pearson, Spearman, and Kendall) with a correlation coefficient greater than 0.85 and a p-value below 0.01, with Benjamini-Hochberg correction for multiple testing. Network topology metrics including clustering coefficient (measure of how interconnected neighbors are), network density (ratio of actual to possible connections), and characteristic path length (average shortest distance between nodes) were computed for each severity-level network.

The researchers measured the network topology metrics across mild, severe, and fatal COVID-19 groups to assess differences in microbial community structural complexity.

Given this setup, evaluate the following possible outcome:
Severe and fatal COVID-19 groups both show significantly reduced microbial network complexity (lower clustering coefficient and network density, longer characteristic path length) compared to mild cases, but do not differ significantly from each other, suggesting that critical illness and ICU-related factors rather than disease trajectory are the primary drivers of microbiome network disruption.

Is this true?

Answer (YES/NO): NO